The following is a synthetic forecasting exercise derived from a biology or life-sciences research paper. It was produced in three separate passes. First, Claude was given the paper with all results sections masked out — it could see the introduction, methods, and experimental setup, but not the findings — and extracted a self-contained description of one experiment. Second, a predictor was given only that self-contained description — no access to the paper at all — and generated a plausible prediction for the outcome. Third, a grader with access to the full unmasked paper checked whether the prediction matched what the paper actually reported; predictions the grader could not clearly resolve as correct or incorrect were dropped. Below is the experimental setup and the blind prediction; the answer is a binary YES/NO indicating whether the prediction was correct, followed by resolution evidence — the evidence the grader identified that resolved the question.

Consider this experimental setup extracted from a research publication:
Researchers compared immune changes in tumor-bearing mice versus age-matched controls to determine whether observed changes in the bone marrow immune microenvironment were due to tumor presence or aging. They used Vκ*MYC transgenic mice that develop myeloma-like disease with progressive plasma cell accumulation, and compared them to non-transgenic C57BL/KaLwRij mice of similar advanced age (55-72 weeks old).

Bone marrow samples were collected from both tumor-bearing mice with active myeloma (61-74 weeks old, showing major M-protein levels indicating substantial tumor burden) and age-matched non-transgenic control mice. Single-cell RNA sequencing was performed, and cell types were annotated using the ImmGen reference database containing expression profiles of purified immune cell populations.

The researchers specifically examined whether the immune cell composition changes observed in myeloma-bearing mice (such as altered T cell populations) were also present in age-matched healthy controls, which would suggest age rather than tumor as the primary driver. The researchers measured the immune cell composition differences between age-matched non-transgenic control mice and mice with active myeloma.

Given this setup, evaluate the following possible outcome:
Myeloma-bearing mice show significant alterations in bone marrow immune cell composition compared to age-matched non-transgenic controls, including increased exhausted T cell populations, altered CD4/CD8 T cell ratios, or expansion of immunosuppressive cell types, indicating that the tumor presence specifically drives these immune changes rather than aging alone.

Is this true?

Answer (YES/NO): YES